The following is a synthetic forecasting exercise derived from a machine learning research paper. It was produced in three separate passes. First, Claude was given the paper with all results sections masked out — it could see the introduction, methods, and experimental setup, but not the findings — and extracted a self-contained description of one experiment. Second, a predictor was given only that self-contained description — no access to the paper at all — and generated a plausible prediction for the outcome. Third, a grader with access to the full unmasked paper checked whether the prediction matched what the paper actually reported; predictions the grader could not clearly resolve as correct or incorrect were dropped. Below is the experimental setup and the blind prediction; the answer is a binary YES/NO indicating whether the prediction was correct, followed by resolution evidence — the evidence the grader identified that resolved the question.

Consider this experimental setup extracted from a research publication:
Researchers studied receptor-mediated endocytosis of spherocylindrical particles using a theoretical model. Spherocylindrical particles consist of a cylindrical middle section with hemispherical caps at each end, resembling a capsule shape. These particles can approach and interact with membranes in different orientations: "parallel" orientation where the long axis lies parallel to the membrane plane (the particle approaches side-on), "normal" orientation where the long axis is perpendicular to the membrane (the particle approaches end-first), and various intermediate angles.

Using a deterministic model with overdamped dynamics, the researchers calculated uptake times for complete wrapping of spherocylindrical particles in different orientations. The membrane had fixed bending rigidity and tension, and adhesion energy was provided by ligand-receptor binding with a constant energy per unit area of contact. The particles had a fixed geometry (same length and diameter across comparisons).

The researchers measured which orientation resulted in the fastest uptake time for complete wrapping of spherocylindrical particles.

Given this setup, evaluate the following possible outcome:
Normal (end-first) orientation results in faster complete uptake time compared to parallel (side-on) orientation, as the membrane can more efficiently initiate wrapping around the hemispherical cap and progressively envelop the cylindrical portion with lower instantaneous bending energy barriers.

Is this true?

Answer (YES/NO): NO